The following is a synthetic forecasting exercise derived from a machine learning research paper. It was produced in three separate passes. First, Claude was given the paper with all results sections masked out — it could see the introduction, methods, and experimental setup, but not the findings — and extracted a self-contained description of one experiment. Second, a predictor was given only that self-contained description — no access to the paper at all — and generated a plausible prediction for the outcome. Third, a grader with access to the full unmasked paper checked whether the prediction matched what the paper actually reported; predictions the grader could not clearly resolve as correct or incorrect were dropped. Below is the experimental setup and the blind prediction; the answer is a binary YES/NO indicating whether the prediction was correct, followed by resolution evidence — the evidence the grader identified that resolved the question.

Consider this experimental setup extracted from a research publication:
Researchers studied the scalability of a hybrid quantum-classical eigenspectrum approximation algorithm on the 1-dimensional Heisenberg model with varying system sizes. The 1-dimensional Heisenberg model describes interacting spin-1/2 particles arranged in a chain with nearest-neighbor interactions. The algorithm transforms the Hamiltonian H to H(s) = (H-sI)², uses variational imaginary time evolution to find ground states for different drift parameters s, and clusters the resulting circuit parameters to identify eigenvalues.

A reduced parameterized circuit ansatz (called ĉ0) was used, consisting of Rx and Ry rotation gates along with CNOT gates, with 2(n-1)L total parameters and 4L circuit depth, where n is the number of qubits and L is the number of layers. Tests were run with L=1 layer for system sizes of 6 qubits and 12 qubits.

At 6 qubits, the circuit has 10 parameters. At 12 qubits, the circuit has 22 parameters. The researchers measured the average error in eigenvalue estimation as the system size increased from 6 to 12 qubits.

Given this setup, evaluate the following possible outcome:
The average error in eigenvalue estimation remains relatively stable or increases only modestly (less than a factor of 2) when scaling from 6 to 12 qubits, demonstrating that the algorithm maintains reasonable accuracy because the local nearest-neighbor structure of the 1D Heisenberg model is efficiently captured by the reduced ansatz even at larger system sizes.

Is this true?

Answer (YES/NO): YES